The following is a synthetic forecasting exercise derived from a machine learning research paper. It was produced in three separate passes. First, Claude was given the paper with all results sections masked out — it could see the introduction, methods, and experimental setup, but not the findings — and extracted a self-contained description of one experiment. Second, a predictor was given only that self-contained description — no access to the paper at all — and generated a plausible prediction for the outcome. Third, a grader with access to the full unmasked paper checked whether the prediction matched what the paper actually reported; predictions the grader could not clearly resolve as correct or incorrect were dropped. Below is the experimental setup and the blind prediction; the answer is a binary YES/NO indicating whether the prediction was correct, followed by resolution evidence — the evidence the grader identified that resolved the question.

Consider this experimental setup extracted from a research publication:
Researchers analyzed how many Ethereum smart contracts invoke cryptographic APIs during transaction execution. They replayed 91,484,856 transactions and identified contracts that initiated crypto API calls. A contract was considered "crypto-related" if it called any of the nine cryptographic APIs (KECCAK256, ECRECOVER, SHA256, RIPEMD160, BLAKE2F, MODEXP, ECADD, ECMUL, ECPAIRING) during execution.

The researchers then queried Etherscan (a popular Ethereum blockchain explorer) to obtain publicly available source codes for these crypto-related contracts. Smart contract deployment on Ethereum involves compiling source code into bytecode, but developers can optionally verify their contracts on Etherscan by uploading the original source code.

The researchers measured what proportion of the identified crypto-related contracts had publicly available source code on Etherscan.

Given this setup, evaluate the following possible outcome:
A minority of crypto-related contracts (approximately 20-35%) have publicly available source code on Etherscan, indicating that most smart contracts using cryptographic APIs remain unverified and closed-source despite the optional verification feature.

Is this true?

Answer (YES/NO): YES